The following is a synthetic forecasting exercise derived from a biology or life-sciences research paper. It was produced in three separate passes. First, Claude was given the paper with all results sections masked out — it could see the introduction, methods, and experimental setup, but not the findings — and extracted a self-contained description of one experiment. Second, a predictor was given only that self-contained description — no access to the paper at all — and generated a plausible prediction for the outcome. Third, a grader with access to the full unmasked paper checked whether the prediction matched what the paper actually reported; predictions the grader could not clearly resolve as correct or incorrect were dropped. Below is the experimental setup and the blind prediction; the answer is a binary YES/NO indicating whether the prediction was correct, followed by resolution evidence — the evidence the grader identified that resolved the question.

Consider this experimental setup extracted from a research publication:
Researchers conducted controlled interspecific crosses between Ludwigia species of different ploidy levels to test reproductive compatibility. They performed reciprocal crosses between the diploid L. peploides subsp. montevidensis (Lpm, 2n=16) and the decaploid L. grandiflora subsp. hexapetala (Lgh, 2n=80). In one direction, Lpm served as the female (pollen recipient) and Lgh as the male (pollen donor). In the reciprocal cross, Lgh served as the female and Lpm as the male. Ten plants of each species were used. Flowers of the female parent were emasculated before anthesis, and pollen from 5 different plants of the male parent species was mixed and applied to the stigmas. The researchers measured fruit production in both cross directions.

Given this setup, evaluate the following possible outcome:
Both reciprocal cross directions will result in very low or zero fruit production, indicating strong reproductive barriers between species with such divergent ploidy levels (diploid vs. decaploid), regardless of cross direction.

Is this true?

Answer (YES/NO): NO